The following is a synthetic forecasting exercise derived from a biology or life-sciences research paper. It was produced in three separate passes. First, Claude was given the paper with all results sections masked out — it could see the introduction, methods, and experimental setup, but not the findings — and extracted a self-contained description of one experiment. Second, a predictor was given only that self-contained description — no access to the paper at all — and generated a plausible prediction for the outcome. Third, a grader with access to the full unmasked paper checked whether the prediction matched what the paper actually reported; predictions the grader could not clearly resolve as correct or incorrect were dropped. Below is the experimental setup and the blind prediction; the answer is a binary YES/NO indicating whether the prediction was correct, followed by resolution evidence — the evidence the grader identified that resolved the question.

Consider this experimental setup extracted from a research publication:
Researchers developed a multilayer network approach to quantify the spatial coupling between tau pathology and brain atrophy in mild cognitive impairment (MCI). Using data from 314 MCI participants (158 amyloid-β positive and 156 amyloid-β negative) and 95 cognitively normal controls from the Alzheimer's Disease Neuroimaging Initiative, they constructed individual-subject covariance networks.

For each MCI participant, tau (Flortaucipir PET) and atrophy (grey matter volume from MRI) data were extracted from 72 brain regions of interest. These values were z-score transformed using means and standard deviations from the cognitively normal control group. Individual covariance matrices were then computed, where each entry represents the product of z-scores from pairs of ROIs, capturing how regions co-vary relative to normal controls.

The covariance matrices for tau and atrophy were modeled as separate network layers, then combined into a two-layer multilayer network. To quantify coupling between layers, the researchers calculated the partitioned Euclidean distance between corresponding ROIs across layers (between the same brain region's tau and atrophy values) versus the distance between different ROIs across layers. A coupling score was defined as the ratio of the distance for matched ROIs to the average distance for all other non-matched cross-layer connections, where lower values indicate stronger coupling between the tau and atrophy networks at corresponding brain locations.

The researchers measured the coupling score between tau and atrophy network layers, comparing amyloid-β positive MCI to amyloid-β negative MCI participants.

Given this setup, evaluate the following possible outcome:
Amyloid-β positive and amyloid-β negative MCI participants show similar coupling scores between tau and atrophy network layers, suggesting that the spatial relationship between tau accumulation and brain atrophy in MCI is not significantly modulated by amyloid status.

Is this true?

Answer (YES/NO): NO